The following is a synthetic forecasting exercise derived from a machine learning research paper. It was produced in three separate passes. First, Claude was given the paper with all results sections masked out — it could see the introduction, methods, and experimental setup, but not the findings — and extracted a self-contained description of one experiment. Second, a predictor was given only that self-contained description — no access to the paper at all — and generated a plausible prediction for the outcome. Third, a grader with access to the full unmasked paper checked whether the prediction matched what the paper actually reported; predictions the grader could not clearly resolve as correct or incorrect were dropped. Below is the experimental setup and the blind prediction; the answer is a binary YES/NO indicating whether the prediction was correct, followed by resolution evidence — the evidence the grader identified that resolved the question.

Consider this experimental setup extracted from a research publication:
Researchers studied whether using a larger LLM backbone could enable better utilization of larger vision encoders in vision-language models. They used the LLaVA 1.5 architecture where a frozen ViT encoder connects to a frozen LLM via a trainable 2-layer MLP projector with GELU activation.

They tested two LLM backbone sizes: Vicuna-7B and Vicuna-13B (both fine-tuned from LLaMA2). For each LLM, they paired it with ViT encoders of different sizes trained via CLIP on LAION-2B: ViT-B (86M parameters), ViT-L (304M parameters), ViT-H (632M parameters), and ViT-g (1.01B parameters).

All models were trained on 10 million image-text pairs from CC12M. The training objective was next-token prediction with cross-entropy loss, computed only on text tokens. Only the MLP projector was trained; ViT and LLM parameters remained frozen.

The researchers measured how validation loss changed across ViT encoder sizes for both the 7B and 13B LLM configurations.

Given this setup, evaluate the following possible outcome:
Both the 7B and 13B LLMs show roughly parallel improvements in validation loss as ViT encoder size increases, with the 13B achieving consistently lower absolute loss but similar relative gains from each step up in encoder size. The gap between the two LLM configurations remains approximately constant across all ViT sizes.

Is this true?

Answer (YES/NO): NO